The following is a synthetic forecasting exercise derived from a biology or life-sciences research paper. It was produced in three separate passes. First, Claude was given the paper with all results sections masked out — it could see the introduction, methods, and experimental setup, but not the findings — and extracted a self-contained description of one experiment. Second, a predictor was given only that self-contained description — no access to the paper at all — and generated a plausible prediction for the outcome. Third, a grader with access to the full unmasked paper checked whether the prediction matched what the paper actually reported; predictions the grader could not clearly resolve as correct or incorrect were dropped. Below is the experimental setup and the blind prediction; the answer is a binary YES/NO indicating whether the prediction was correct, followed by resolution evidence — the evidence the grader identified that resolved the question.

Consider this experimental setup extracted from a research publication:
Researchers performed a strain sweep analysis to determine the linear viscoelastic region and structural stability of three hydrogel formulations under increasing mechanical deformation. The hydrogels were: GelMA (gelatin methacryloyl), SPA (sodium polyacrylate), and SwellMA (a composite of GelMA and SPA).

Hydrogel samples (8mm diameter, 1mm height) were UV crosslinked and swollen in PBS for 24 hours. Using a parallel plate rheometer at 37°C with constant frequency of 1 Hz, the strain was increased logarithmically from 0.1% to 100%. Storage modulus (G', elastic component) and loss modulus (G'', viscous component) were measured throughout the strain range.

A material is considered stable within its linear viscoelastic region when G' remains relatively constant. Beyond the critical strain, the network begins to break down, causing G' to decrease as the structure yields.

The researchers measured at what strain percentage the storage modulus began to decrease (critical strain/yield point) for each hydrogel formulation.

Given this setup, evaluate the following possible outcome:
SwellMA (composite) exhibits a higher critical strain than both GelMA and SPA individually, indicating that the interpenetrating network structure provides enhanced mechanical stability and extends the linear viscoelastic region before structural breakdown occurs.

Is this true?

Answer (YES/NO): NO